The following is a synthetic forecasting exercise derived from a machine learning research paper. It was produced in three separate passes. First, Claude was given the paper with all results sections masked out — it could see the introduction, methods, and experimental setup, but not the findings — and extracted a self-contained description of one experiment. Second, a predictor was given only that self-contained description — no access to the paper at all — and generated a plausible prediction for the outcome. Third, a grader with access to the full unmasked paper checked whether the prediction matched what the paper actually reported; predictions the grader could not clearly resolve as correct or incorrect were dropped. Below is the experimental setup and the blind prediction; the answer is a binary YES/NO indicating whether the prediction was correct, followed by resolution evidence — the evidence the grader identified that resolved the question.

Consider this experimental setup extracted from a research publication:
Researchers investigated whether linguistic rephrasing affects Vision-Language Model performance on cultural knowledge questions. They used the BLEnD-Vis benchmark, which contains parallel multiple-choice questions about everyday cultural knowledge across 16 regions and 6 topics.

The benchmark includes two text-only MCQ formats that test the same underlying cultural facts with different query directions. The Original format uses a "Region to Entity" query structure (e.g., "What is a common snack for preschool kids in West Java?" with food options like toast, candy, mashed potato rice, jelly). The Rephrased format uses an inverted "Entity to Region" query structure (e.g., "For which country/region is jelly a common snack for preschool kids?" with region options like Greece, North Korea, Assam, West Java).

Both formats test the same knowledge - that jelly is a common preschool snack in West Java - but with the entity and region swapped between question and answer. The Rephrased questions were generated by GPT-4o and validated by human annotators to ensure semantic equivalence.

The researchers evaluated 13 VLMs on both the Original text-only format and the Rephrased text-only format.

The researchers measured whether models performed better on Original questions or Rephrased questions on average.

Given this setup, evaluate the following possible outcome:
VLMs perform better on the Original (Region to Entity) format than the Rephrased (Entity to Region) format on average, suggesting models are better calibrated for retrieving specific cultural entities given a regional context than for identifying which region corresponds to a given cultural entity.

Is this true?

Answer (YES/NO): YES